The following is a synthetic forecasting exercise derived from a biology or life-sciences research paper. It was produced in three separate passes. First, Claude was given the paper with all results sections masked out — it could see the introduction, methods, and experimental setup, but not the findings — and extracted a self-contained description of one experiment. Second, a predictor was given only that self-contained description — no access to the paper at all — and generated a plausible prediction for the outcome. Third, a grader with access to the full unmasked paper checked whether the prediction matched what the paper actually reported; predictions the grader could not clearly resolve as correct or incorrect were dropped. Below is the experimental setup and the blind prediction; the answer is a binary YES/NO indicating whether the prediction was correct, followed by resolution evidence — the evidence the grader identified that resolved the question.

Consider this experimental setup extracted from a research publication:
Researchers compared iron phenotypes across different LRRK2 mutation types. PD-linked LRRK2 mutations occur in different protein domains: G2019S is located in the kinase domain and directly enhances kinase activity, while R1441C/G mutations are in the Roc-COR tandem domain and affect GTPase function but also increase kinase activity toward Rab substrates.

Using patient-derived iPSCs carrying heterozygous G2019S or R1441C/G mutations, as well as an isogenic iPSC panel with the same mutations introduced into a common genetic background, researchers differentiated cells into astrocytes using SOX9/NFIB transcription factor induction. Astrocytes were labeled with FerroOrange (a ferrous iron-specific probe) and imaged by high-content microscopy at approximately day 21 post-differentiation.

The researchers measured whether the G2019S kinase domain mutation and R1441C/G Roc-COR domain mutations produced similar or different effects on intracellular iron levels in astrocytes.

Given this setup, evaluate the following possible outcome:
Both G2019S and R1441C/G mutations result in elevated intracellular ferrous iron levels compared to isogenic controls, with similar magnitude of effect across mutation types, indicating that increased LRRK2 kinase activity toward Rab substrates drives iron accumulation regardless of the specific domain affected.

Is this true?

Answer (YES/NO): YES